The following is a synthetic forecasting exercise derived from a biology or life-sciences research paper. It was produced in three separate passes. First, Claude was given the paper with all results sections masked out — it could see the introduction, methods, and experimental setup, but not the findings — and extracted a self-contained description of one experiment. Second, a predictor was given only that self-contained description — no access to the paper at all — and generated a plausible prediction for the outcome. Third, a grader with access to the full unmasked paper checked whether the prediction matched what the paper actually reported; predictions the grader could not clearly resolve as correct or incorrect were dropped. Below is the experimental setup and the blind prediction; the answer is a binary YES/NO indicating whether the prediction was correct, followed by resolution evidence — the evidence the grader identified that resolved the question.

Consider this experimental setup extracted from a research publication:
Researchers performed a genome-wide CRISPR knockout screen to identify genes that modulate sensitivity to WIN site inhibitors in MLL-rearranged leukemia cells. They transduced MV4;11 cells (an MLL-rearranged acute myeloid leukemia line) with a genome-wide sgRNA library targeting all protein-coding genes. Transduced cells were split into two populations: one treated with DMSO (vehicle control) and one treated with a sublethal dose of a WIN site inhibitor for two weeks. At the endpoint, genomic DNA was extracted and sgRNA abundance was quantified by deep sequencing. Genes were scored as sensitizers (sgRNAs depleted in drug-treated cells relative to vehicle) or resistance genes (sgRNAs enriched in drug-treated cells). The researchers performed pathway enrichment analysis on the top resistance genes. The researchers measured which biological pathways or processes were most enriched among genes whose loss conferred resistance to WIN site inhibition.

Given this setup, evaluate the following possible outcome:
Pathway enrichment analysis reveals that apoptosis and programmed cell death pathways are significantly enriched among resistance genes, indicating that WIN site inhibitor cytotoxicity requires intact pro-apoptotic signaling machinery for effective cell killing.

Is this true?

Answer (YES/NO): YES